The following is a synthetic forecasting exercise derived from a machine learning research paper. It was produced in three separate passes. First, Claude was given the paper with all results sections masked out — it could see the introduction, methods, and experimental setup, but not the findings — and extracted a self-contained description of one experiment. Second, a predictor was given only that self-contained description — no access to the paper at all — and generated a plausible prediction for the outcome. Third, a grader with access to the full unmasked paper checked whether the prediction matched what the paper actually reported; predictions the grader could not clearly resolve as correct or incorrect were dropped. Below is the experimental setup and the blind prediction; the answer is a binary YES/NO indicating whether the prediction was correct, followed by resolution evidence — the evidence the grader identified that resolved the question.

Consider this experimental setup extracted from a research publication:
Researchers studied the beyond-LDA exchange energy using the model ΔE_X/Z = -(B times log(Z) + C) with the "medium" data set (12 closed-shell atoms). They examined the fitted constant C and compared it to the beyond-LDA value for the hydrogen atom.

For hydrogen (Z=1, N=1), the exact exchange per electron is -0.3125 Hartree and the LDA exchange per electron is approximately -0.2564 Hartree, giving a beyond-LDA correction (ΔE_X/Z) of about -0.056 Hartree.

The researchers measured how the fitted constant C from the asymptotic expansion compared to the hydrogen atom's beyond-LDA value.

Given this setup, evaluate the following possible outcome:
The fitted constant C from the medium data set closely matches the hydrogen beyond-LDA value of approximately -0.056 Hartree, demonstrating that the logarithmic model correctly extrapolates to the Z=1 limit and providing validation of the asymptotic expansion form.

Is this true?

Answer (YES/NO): NO